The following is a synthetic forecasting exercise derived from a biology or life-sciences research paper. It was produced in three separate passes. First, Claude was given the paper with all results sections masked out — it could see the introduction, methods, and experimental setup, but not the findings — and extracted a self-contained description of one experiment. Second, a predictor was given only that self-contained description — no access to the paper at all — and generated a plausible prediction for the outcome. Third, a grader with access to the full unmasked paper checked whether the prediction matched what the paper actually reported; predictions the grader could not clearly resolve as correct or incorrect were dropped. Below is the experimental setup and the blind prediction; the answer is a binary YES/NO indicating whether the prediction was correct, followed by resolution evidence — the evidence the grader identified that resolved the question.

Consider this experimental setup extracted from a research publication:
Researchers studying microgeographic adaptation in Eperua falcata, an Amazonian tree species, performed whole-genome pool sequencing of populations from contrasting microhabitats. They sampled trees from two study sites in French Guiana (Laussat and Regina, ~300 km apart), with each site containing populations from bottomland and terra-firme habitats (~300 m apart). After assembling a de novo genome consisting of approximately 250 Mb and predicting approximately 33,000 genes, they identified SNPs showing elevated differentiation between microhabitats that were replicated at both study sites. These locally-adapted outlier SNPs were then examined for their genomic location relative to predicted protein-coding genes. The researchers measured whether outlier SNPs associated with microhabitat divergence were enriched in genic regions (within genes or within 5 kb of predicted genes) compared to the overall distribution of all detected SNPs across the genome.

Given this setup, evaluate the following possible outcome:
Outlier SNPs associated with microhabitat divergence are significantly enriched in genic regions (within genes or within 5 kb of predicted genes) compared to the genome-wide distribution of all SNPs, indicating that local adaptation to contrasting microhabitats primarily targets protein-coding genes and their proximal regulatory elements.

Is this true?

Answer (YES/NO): NO